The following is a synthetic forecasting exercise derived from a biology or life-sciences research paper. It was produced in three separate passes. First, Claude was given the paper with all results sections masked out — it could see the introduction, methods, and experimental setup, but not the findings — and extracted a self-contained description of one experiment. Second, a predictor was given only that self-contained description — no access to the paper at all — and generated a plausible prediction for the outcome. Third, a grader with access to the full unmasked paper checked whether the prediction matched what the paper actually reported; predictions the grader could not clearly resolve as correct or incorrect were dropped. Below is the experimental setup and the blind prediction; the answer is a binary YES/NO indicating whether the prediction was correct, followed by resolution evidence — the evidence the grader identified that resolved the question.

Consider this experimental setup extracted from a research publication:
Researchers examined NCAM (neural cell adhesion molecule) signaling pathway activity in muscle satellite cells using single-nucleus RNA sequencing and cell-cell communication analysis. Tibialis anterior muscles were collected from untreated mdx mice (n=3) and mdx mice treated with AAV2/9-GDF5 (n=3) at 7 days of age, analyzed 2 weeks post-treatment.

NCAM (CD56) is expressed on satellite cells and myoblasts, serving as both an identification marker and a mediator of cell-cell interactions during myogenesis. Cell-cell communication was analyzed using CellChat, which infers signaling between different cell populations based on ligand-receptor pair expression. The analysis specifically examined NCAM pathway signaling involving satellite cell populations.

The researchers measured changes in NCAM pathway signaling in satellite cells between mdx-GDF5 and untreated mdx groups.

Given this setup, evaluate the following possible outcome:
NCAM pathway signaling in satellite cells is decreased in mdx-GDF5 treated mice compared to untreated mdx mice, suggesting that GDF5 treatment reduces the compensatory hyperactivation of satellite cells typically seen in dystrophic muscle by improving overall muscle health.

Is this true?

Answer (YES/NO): NO